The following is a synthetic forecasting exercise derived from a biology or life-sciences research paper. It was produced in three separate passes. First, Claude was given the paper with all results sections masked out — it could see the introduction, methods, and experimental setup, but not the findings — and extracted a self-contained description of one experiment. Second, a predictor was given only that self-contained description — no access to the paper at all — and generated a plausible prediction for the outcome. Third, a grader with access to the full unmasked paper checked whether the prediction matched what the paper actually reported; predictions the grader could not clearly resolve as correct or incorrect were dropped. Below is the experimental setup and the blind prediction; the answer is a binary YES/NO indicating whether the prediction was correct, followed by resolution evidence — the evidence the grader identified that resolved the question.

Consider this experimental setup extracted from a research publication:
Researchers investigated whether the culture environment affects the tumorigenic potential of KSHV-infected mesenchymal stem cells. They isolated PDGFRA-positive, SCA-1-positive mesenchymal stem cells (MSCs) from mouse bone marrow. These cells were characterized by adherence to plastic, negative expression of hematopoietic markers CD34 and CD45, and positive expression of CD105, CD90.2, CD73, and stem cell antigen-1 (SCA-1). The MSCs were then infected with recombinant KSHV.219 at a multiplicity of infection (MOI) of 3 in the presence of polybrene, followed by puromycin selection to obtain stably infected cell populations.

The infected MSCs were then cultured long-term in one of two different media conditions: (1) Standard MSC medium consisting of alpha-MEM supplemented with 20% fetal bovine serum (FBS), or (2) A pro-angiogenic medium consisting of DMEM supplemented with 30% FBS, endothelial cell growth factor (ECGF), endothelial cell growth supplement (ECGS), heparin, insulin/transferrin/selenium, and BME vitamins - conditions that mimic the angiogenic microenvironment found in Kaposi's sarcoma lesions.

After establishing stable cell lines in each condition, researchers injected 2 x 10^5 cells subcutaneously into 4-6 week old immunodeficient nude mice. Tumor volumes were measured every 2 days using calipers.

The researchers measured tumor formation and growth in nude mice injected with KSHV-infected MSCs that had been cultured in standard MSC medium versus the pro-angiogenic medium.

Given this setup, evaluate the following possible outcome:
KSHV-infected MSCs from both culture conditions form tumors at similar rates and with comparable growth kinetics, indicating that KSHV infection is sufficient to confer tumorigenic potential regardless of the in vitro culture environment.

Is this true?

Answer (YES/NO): NO